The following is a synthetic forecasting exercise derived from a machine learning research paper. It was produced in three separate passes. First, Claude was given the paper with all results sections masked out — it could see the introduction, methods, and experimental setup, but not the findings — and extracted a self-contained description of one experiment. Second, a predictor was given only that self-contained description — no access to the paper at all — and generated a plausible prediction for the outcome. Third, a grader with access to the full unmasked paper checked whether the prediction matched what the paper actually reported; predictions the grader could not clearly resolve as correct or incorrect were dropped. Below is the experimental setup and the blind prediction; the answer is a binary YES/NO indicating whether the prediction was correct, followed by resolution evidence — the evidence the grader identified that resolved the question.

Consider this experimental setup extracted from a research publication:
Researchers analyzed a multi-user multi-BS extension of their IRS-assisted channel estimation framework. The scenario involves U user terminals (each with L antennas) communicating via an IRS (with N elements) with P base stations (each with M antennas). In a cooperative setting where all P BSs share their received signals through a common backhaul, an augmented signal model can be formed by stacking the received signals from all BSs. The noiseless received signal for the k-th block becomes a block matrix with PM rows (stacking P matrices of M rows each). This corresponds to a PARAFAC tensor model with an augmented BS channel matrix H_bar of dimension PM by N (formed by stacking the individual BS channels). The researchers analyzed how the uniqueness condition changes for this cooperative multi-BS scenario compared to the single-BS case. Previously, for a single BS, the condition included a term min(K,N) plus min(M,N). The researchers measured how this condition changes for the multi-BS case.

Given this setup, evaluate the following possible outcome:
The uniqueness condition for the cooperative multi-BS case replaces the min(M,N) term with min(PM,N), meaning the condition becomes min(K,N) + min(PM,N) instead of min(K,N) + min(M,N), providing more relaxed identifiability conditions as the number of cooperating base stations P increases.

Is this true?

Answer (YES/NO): YES